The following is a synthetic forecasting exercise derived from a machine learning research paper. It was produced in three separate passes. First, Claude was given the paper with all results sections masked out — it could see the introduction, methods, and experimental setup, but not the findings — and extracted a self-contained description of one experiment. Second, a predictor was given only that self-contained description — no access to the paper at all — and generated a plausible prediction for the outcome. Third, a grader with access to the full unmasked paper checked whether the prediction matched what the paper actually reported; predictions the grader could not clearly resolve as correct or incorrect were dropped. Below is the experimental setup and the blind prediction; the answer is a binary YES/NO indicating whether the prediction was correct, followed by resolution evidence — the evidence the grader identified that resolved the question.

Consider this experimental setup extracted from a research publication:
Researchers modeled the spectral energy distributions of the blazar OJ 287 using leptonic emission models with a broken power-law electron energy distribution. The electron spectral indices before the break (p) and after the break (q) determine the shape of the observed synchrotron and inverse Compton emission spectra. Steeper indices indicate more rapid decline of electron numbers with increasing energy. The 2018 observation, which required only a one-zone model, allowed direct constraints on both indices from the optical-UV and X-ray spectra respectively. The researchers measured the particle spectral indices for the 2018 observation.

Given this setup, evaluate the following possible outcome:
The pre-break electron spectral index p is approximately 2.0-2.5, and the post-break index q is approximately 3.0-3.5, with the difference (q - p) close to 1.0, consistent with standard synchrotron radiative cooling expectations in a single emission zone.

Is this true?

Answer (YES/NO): YES